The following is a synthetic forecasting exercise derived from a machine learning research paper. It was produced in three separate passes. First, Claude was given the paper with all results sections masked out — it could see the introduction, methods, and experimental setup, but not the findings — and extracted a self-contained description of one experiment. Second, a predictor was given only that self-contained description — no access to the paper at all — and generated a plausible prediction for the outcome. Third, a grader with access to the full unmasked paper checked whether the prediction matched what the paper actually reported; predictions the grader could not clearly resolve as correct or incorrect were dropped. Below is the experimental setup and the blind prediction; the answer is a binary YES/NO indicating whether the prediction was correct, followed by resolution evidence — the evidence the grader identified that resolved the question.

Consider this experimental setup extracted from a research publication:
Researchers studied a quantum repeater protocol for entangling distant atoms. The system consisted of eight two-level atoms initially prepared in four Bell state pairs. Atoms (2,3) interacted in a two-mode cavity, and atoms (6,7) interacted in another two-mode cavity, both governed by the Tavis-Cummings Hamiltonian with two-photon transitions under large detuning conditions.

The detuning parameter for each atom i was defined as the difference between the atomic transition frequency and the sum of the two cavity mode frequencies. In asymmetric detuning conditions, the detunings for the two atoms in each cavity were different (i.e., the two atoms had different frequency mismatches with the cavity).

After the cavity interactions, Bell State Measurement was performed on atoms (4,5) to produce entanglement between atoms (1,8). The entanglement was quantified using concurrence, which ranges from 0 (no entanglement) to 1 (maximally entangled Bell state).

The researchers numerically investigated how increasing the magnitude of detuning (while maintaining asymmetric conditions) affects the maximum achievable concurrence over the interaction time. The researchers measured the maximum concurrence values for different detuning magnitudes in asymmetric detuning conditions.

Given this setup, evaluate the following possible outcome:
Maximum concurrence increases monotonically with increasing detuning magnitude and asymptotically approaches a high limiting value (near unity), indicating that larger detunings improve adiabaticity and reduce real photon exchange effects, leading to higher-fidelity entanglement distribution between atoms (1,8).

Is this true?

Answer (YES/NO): NO